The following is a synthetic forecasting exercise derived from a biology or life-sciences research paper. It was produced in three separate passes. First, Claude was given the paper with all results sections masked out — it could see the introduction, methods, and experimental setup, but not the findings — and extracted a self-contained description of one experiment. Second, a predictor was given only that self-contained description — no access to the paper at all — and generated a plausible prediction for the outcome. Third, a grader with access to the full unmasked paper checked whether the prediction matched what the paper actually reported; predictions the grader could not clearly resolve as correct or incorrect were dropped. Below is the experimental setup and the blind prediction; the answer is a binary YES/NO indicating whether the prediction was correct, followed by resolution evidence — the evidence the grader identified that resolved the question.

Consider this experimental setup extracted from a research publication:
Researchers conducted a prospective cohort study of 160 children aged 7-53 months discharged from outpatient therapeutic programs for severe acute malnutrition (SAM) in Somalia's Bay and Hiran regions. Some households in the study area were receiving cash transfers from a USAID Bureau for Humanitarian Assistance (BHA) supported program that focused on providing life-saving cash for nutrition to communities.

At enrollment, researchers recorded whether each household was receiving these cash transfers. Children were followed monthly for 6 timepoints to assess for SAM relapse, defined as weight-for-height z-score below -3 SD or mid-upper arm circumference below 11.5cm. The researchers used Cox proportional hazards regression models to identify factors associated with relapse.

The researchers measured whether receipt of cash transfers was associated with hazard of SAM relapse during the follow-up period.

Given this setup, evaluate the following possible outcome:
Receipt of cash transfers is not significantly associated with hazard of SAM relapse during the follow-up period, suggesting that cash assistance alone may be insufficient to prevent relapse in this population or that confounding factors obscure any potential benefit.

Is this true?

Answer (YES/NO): NO